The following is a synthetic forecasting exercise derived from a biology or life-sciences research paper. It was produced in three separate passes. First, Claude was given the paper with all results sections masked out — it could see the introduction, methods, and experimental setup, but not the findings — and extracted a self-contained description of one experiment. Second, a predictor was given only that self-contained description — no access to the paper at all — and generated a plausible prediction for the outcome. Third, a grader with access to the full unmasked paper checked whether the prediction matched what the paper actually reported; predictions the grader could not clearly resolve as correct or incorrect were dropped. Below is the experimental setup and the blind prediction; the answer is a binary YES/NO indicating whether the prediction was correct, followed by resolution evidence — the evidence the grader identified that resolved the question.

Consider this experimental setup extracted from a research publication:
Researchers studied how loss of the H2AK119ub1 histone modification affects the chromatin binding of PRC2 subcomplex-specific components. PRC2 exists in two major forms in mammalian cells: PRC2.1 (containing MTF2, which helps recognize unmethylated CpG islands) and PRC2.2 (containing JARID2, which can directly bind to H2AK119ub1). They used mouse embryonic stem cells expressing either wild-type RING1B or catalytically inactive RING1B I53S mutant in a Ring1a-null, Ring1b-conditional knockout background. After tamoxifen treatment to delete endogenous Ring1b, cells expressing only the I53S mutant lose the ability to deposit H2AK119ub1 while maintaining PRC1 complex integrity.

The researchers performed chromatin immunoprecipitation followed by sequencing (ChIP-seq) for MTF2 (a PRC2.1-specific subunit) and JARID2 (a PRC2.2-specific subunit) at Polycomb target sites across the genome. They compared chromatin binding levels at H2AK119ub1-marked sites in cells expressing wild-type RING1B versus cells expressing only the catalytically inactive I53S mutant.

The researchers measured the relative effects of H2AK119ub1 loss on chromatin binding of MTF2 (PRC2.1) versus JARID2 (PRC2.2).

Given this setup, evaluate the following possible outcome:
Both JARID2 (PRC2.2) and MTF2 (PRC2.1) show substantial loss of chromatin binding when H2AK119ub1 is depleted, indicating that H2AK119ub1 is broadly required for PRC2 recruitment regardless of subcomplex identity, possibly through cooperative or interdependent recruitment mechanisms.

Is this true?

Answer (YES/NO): NO